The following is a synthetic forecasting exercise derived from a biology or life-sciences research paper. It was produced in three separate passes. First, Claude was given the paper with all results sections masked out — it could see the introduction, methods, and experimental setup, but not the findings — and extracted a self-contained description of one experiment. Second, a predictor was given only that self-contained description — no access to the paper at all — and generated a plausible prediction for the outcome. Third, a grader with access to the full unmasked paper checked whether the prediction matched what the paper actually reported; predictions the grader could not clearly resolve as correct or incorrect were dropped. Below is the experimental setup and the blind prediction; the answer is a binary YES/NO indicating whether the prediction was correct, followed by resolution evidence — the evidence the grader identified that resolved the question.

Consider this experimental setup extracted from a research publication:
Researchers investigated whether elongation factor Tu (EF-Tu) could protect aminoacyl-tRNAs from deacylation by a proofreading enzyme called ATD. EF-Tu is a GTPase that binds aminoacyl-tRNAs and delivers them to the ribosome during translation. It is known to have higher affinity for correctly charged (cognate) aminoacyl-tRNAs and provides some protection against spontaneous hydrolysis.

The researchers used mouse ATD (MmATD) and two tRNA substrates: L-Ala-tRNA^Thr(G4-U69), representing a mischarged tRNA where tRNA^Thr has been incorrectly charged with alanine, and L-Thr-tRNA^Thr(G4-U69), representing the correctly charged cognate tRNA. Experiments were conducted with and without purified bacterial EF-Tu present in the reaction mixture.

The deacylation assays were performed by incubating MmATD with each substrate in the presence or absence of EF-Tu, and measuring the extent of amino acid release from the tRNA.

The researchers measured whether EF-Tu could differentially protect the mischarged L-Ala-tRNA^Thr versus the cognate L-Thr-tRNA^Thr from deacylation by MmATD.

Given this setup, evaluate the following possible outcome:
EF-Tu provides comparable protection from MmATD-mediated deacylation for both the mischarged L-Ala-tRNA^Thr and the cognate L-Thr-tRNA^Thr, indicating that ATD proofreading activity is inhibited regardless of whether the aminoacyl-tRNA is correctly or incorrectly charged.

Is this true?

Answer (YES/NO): NO